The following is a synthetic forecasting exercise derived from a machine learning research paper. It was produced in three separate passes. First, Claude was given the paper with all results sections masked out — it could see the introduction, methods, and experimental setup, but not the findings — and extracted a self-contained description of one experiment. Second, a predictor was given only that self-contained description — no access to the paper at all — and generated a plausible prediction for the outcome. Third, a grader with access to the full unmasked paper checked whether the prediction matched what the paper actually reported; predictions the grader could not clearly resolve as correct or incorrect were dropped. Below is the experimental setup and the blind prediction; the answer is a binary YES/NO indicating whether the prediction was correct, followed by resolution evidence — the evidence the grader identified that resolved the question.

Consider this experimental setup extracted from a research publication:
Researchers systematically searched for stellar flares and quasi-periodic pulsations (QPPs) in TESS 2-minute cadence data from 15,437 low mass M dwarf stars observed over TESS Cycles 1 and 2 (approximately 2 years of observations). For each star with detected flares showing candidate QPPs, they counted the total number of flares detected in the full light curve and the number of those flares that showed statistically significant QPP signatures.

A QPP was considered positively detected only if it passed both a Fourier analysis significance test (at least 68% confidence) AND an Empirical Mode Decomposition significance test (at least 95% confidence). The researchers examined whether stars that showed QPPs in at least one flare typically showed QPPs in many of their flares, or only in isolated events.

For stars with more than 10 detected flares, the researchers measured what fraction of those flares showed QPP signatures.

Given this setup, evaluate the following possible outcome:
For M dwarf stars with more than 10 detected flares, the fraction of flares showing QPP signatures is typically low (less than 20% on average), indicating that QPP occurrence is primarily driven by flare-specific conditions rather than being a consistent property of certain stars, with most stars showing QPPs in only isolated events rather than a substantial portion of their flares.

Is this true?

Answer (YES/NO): YES